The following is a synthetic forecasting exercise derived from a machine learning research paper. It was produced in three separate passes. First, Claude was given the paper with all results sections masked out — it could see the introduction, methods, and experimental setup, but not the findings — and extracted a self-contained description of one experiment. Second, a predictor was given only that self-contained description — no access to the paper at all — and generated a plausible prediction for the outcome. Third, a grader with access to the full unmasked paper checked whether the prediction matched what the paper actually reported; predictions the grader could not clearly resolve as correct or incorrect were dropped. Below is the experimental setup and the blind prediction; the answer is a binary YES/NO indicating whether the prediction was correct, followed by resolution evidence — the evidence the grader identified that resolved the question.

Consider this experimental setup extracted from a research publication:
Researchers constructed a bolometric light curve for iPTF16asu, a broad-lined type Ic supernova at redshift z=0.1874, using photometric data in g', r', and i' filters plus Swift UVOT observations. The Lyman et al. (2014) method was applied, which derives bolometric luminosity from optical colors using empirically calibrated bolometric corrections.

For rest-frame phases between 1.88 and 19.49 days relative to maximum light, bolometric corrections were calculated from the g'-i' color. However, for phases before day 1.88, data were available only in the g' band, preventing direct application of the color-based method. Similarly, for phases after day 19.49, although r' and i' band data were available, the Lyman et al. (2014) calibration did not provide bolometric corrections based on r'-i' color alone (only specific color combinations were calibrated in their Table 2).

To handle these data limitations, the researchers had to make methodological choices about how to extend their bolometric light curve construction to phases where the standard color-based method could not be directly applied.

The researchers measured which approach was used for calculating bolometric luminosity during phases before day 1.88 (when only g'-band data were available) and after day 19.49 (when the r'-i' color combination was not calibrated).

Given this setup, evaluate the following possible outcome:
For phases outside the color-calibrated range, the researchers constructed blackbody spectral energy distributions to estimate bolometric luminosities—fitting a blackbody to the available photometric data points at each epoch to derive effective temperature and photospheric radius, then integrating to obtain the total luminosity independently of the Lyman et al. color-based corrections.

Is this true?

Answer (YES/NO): NO